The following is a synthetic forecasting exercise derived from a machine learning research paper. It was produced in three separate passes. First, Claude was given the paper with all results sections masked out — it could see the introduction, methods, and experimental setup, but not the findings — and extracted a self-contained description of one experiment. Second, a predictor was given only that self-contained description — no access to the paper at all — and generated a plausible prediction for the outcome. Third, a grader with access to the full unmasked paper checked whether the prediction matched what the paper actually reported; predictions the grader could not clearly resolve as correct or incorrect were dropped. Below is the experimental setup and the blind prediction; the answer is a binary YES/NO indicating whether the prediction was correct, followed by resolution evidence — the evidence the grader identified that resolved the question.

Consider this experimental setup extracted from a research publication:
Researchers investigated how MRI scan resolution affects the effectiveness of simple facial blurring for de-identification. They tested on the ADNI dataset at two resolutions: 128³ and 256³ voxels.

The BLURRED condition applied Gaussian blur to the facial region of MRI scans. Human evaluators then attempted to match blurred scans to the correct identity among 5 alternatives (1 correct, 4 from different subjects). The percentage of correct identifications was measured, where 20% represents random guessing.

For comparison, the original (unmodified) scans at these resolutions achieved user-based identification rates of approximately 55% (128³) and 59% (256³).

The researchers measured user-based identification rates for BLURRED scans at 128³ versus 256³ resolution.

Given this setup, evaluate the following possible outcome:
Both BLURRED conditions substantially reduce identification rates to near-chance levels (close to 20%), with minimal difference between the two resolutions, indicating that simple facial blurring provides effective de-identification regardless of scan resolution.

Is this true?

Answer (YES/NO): NO